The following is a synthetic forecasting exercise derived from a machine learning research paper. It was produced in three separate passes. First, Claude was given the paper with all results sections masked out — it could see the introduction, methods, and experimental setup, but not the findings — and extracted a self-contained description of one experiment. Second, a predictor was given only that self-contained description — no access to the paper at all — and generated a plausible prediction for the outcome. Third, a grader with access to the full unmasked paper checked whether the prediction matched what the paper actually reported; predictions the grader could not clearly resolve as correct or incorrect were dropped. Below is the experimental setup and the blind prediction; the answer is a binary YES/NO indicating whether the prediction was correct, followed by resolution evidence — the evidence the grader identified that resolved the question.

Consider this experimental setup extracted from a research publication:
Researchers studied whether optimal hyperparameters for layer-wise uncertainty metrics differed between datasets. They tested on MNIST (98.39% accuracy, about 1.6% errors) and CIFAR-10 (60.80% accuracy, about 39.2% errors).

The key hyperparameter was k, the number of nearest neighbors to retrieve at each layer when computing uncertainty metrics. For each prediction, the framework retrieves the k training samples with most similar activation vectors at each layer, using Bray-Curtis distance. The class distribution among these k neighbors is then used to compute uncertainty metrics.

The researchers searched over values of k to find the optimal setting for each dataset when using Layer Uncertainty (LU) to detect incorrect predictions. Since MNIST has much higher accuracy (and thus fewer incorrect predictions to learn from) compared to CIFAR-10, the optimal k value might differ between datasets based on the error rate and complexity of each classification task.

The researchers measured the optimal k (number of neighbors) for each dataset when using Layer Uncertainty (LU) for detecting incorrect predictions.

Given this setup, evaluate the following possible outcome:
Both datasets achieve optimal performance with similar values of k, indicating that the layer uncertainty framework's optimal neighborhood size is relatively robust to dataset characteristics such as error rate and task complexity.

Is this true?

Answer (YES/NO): YES